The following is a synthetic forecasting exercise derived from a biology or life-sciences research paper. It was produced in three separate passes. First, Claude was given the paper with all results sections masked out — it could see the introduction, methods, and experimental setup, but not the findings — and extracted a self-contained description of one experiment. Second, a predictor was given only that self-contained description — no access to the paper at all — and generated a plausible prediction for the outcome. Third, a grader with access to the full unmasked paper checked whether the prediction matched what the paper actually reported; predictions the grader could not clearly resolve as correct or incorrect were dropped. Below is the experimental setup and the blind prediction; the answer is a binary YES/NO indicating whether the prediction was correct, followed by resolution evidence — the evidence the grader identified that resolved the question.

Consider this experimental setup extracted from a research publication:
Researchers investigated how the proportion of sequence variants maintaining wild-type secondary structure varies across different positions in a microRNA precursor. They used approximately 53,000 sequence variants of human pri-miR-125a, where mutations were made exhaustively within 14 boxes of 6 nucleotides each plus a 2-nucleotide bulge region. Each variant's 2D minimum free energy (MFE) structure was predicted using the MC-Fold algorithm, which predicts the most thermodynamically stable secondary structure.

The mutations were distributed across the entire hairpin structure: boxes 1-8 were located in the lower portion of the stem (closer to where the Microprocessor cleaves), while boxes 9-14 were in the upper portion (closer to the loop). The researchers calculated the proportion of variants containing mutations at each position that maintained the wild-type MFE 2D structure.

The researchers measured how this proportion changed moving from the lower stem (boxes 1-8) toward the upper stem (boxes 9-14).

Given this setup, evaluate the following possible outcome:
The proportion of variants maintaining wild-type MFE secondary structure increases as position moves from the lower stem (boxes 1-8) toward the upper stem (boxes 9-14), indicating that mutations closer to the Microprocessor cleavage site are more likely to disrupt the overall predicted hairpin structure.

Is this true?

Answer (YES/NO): NO